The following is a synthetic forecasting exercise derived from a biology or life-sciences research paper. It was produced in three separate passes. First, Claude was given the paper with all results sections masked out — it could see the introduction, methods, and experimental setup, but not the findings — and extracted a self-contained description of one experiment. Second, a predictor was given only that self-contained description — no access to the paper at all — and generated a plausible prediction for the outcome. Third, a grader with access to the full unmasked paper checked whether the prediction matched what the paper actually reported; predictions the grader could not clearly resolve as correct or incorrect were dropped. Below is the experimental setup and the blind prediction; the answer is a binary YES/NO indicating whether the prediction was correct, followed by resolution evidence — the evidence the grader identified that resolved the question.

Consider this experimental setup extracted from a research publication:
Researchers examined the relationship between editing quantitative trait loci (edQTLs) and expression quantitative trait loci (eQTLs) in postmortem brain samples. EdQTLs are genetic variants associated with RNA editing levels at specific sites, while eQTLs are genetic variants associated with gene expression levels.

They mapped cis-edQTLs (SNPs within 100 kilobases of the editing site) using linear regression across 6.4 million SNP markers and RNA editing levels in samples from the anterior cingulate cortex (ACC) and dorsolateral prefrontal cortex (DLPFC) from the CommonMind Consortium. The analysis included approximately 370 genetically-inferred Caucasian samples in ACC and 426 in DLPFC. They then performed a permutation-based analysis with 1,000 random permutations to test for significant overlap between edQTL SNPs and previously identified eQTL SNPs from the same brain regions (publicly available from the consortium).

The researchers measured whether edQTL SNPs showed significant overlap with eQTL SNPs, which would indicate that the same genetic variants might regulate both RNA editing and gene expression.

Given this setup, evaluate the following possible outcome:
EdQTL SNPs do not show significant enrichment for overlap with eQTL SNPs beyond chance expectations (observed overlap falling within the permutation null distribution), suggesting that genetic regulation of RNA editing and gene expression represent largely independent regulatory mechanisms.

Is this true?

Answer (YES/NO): NO